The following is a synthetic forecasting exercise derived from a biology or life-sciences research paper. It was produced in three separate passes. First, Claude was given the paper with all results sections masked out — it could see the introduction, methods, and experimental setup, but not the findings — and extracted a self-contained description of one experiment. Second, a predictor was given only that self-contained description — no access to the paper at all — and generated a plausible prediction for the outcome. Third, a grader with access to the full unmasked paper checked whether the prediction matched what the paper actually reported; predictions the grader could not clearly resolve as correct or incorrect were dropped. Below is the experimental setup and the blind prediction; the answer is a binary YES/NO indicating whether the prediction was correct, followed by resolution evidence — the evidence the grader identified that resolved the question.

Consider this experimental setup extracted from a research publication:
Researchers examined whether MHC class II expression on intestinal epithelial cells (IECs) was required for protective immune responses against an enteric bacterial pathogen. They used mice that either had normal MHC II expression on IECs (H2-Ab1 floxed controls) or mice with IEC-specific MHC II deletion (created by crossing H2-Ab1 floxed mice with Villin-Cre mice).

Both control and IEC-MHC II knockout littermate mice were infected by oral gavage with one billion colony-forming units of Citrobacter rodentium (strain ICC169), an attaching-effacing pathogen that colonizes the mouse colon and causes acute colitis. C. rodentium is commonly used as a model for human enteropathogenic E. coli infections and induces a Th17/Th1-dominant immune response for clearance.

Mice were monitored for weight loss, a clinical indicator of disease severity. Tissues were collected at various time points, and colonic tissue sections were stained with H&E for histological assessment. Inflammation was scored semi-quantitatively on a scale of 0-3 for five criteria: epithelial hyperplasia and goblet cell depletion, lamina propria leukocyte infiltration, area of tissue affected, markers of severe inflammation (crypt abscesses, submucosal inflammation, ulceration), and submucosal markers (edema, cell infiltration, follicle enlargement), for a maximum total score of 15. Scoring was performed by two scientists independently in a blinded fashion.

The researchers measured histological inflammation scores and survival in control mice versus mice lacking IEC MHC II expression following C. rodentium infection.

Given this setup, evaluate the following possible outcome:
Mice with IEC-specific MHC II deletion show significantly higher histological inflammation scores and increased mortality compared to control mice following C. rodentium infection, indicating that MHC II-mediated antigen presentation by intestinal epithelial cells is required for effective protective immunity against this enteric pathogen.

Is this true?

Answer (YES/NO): NO